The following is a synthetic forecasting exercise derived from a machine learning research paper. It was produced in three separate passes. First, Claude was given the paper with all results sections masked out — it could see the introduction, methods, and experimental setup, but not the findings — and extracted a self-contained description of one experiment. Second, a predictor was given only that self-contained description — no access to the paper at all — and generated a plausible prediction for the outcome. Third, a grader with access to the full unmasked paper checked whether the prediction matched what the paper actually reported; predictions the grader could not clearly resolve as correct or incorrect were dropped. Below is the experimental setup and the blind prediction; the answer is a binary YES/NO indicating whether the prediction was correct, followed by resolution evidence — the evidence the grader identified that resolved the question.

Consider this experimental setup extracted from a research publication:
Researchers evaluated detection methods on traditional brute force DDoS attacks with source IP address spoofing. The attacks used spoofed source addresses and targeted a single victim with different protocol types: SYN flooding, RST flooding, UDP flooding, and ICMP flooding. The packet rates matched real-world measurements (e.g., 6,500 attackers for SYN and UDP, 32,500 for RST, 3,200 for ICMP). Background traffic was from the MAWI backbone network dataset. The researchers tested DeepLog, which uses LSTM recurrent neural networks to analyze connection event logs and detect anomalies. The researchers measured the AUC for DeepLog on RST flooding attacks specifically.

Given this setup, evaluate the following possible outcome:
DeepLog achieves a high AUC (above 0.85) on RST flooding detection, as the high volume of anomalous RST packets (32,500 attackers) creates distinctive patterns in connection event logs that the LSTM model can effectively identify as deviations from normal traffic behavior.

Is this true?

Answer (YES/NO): NO